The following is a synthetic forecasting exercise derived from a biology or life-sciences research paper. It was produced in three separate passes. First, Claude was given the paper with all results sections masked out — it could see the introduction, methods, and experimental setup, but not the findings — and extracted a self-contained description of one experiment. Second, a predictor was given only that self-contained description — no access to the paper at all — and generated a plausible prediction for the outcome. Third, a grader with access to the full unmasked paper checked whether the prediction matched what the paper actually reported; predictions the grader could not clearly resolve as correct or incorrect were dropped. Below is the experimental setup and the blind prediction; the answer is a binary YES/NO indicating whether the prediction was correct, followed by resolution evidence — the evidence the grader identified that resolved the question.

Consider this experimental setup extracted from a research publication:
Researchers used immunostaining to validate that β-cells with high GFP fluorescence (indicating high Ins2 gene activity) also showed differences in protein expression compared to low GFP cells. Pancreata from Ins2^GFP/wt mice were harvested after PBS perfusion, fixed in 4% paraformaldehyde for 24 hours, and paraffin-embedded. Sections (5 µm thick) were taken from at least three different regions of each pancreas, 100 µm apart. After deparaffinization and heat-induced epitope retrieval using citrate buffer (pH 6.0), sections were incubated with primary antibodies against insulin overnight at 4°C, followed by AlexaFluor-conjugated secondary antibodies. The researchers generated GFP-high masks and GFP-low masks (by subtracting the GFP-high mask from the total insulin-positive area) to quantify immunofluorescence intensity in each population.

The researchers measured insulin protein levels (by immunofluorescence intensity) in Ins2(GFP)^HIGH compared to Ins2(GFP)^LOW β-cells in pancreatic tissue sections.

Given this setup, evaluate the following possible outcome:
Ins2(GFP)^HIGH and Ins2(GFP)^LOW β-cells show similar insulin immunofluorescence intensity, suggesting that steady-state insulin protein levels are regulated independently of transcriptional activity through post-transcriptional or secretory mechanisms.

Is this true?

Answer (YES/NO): YES